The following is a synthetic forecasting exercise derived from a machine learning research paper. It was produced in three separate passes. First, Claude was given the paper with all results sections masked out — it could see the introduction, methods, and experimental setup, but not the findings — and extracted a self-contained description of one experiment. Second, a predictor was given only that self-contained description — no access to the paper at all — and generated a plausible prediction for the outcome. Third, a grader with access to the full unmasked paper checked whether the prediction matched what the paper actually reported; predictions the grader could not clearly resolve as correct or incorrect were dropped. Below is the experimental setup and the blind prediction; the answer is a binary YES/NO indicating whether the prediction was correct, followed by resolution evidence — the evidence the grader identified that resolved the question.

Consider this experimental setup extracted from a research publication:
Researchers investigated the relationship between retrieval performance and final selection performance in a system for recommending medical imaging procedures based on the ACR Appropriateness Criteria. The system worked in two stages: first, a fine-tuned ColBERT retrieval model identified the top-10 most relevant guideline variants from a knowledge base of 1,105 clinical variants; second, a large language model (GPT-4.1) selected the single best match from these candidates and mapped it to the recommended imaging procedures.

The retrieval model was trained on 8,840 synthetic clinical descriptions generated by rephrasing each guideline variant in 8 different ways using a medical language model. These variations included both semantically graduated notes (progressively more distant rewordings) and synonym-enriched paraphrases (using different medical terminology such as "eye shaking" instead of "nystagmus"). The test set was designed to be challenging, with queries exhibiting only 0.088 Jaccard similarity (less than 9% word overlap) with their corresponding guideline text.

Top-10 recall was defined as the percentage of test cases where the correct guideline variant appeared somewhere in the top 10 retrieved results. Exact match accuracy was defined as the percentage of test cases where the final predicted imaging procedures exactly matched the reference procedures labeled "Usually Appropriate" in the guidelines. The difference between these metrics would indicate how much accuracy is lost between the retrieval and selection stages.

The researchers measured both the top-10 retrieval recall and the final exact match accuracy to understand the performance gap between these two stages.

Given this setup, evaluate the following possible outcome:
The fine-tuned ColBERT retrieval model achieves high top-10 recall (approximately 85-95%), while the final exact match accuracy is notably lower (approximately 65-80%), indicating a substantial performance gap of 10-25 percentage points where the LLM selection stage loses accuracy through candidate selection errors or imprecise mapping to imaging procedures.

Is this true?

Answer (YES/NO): NO